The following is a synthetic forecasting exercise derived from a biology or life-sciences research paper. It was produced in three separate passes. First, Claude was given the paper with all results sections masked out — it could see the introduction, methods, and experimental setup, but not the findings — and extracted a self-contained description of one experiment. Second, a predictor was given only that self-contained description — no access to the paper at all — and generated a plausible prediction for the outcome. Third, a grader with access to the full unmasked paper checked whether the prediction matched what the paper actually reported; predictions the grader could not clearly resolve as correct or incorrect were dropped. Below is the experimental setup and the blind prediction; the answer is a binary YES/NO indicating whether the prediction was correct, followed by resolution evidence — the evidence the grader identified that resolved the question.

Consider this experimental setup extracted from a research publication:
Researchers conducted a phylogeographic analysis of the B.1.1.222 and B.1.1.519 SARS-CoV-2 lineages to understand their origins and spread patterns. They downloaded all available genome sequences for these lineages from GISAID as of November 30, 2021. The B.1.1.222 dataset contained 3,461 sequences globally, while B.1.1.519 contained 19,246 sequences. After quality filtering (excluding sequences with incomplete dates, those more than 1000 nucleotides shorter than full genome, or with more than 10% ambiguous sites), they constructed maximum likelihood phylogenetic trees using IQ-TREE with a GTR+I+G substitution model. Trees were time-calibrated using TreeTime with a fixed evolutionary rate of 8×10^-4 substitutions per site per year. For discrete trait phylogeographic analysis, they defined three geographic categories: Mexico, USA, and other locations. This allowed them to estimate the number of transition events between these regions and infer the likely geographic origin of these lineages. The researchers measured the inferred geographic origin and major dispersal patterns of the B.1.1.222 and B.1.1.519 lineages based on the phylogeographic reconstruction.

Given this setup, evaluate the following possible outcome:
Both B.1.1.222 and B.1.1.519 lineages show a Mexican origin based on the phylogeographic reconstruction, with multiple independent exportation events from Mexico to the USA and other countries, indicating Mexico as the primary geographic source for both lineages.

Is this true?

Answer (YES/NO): YES